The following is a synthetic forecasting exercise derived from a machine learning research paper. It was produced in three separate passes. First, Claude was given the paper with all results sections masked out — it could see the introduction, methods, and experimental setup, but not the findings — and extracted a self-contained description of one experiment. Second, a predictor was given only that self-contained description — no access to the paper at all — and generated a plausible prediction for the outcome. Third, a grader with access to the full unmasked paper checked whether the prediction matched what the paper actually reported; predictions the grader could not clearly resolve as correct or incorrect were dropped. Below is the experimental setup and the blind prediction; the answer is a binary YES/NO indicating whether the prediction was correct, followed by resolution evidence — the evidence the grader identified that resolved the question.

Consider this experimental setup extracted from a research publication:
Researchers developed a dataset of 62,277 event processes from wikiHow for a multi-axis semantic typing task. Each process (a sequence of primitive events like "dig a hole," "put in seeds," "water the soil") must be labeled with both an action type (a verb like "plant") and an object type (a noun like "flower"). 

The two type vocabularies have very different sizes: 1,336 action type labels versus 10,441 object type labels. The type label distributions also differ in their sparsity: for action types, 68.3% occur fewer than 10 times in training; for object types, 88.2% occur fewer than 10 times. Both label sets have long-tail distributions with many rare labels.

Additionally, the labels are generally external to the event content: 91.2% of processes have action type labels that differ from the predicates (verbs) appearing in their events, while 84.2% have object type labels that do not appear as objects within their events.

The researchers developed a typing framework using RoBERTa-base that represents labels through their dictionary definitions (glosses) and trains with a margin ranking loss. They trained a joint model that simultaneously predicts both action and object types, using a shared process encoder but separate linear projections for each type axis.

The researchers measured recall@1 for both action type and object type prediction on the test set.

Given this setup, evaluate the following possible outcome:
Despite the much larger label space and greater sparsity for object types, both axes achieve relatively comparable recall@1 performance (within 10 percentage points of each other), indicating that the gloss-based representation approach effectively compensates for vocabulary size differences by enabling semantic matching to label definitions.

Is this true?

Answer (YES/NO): YES